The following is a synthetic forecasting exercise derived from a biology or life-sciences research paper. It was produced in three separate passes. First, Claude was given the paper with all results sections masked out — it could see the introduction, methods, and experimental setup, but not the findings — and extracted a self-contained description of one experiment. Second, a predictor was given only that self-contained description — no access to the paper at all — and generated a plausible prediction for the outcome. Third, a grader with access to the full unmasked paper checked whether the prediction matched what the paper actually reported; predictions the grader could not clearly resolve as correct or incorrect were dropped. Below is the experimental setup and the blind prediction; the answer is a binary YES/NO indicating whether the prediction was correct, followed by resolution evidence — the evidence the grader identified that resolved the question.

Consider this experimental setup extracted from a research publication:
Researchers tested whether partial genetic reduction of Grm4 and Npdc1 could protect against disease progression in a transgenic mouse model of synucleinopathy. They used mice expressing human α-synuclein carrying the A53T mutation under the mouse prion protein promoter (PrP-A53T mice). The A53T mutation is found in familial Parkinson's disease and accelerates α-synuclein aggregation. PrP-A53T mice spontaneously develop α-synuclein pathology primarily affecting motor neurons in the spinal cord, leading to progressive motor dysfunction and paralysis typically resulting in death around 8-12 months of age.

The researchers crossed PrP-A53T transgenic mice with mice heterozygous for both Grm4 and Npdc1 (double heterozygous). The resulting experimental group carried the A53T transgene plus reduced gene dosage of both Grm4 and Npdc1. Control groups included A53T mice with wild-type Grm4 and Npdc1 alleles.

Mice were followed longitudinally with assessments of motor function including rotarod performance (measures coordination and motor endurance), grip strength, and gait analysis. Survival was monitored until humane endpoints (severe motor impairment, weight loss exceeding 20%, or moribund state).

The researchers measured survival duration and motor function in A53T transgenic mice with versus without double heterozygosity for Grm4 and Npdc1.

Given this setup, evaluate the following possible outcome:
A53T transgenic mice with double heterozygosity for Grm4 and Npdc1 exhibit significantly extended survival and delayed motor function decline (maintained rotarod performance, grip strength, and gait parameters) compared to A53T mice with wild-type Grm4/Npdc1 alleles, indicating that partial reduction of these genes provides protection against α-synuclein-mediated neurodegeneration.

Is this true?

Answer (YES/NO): NO